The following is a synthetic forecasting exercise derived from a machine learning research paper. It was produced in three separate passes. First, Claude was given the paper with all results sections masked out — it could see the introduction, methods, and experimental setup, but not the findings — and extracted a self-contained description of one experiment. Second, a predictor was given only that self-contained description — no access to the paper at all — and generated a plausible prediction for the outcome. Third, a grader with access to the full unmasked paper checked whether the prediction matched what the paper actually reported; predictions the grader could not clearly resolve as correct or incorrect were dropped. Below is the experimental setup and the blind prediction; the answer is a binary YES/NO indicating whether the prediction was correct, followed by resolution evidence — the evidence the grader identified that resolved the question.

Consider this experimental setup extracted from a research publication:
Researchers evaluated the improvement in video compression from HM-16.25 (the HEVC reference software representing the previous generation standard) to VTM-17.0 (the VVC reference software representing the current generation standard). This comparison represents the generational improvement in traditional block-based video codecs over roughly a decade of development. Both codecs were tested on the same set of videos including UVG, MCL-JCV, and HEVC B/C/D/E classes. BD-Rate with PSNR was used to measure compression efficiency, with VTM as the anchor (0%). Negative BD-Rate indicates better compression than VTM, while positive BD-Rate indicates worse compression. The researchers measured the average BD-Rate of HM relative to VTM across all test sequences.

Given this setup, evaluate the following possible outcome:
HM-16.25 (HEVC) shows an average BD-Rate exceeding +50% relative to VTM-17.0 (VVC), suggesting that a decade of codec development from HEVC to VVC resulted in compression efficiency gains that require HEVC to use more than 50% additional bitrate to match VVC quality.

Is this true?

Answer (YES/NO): NO